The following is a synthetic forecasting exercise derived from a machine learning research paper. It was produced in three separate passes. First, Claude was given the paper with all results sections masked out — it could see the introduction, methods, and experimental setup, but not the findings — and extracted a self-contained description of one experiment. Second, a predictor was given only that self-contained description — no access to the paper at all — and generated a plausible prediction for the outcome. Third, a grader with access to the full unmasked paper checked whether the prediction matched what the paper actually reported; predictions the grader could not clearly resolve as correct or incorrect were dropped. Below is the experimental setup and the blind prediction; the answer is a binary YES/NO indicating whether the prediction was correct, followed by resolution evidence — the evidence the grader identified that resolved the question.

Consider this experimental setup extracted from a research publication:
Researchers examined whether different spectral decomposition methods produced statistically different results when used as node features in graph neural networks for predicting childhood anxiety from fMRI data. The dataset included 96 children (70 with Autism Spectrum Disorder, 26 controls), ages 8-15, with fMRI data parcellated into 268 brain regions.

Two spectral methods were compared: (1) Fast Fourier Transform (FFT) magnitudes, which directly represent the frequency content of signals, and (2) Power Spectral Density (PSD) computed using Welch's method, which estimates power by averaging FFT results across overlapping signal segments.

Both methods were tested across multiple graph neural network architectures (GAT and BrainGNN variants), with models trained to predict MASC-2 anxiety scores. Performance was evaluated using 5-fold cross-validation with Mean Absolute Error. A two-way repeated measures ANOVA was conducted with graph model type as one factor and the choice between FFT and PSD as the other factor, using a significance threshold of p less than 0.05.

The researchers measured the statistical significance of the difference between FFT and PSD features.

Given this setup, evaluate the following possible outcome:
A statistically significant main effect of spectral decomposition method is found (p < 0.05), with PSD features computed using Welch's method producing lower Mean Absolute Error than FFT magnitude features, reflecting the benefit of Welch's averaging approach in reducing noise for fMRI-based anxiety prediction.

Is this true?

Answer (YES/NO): NO